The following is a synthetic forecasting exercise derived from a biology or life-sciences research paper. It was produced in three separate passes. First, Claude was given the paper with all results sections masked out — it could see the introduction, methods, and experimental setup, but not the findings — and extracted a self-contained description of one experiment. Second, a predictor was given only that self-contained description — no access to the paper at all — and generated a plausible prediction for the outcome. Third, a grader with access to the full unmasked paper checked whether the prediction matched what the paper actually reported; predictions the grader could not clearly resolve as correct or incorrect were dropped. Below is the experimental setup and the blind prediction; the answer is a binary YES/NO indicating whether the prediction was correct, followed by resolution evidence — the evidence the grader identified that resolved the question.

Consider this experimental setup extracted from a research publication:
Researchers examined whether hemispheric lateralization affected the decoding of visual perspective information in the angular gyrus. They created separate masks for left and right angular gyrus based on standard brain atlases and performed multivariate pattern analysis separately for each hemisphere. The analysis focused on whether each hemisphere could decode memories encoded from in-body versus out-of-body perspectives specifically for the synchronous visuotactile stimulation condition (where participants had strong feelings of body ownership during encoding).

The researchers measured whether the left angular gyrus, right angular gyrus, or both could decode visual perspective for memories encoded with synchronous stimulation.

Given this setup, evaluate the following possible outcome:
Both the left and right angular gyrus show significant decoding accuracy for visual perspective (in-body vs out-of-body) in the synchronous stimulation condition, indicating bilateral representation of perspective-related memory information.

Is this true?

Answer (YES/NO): NO